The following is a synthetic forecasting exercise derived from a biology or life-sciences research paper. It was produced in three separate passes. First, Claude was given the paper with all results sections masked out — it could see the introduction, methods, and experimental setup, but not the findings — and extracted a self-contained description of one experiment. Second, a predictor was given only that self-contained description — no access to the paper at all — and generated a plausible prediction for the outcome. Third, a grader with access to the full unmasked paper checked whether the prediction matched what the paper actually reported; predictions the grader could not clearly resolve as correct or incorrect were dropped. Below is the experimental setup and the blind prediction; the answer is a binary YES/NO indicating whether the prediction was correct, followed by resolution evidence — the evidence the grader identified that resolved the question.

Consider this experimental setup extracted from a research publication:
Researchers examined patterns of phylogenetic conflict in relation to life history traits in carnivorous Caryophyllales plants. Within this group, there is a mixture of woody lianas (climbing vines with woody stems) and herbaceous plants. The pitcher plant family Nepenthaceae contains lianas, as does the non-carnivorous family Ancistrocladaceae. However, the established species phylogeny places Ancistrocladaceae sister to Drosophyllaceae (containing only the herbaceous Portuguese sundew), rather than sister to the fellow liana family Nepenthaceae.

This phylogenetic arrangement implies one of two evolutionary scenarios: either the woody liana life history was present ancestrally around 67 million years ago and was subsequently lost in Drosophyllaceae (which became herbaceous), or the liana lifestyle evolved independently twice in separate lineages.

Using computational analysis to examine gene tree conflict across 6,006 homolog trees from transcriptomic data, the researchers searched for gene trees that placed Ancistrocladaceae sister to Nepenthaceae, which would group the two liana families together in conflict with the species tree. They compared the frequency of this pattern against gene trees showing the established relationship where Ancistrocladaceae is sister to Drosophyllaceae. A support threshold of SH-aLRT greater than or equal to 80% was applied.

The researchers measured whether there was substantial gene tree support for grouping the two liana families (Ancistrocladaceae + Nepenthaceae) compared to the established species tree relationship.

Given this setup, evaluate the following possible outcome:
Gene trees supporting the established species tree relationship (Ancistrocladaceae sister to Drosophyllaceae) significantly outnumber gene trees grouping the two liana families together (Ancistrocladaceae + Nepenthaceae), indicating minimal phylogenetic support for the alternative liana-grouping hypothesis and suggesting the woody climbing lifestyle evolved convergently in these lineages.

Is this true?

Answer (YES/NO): NO